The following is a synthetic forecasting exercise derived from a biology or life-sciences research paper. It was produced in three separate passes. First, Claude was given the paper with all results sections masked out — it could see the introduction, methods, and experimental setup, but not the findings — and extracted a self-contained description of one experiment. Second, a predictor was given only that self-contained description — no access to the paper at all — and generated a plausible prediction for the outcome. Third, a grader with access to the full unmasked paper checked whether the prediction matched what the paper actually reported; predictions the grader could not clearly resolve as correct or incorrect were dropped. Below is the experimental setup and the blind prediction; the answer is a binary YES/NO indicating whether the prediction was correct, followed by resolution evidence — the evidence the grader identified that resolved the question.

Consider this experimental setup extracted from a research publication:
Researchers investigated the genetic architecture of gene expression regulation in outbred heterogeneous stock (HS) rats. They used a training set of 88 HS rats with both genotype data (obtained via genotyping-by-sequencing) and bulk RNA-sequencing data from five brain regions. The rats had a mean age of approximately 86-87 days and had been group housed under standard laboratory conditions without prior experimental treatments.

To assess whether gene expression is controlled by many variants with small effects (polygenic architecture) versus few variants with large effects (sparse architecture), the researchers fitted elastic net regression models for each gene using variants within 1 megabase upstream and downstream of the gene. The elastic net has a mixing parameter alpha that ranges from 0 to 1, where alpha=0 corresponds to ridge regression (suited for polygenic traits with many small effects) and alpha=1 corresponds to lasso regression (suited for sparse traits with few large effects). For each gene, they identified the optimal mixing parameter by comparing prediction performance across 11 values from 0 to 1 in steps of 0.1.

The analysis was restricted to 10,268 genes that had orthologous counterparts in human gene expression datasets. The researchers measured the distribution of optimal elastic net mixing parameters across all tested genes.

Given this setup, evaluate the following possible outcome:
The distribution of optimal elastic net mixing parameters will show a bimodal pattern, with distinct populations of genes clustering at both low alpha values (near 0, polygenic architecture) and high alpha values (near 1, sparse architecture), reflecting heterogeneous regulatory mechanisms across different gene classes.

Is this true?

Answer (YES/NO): NO